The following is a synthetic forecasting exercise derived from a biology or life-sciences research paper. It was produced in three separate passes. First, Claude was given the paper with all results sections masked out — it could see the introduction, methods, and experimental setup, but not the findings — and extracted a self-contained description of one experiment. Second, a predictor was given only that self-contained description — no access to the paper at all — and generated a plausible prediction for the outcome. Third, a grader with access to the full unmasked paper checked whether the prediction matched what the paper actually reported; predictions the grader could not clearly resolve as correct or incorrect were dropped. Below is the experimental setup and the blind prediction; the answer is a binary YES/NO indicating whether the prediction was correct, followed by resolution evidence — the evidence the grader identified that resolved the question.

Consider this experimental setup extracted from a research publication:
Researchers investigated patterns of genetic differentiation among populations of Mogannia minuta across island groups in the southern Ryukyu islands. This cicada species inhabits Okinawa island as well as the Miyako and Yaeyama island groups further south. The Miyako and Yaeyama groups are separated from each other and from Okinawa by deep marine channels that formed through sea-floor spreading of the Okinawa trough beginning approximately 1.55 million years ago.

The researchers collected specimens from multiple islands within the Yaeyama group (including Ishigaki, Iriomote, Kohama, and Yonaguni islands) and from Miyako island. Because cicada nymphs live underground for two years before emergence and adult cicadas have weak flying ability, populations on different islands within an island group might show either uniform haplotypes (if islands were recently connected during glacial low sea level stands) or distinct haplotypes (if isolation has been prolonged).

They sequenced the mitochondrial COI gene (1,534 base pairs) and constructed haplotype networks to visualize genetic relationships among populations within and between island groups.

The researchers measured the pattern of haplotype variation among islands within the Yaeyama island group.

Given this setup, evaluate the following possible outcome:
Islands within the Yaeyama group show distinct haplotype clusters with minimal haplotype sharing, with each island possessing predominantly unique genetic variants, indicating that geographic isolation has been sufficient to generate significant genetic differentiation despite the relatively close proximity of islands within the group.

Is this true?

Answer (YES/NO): YES